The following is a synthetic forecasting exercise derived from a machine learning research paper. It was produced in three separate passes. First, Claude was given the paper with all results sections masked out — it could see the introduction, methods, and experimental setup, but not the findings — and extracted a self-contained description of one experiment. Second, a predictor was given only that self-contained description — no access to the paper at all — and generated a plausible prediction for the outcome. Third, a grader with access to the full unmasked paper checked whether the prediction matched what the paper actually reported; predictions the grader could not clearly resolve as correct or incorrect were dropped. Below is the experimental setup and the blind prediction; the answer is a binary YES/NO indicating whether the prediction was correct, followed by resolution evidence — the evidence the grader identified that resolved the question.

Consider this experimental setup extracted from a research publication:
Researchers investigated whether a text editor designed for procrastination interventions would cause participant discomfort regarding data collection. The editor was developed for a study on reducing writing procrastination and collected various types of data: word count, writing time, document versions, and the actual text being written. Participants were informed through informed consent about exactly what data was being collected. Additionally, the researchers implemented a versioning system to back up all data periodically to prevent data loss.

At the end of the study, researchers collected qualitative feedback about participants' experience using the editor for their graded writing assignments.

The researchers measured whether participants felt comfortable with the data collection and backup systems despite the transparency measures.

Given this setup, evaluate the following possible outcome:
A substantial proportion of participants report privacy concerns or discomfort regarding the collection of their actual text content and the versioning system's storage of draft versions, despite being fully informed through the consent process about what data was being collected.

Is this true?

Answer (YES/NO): NO